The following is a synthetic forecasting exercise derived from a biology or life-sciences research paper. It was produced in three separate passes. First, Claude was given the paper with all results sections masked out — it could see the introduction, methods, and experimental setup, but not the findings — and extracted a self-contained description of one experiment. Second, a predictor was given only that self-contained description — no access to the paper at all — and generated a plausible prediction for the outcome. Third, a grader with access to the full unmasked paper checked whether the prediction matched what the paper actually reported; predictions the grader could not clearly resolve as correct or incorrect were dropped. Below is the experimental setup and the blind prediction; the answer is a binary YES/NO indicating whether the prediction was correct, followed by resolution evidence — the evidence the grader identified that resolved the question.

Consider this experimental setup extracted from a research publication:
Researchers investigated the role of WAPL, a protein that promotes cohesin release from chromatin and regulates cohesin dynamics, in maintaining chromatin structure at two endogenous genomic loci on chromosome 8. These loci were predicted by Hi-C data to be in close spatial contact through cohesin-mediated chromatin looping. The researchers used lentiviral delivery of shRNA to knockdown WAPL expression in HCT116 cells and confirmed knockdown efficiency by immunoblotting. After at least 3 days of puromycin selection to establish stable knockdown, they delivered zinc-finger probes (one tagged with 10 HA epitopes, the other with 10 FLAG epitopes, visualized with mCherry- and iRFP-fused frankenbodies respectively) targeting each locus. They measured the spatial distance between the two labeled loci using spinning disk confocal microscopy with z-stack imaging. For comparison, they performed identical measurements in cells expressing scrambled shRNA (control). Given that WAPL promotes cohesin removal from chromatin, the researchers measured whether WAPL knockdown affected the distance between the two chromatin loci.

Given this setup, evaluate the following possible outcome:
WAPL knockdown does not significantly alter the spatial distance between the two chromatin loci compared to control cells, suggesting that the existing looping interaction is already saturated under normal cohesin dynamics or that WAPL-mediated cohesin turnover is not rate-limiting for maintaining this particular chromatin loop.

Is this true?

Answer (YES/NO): NO